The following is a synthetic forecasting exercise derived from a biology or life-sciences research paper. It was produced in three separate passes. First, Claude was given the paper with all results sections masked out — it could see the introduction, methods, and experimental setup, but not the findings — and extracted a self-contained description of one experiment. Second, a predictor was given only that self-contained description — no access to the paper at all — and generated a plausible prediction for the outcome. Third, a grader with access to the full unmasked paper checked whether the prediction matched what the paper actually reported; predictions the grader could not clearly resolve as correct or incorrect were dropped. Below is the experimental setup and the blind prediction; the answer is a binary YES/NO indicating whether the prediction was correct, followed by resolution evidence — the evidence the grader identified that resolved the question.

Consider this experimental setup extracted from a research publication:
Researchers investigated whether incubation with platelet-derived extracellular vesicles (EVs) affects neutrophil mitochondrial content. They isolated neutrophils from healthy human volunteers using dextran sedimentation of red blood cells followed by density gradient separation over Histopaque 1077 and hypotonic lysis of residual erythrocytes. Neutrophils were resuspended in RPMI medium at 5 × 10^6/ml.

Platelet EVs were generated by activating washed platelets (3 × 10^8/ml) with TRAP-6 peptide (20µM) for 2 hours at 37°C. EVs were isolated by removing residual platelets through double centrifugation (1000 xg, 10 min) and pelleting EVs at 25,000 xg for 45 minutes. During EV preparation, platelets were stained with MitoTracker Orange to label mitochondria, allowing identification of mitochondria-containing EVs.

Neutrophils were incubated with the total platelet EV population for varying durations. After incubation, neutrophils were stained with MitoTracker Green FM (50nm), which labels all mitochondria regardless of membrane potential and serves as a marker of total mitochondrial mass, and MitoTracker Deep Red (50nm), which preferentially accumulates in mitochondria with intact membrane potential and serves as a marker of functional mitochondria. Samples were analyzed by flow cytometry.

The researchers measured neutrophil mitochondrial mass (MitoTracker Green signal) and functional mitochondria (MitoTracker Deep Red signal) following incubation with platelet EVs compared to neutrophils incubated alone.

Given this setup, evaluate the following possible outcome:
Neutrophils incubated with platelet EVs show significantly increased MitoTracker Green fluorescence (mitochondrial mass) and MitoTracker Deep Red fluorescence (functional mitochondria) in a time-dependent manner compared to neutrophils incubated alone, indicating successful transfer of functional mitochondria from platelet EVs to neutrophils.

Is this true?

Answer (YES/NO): NO